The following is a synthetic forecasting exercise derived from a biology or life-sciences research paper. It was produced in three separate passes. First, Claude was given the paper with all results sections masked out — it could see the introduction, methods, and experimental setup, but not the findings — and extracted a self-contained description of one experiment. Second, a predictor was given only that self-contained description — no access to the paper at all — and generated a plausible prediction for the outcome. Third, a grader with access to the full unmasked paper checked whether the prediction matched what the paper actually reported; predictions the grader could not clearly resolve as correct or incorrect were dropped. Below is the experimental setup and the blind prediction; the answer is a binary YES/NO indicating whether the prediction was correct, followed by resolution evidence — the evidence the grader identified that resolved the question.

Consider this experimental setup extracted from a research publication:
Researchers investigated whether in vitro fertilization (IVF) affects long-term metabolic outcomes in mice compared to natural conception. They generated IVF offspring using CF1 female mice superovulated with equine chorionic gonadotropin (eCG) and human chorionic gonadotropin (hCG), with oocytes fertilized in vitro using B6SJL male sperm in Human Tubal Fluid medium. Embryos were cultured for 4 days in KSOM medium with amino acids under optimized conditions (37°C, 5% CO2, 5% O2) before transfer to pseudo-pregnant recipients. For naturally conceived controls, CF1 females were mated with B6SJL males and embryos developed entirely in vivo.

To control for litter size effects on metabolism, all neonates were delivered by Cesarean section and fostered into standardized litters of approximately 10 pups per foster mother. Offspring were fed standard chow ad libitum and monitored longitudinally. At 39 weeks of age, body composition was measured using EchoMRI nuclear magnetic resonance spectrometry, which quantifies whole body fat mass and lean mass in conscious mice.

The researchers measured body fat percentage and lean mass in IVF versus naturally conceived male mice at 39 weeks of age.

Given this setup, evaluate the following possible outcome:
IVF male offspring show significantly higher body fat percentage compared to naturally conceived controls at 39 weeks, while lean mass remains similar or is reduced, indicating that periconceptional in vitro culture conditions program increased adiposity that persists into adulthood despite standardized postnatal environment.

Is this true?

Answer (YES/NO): YES